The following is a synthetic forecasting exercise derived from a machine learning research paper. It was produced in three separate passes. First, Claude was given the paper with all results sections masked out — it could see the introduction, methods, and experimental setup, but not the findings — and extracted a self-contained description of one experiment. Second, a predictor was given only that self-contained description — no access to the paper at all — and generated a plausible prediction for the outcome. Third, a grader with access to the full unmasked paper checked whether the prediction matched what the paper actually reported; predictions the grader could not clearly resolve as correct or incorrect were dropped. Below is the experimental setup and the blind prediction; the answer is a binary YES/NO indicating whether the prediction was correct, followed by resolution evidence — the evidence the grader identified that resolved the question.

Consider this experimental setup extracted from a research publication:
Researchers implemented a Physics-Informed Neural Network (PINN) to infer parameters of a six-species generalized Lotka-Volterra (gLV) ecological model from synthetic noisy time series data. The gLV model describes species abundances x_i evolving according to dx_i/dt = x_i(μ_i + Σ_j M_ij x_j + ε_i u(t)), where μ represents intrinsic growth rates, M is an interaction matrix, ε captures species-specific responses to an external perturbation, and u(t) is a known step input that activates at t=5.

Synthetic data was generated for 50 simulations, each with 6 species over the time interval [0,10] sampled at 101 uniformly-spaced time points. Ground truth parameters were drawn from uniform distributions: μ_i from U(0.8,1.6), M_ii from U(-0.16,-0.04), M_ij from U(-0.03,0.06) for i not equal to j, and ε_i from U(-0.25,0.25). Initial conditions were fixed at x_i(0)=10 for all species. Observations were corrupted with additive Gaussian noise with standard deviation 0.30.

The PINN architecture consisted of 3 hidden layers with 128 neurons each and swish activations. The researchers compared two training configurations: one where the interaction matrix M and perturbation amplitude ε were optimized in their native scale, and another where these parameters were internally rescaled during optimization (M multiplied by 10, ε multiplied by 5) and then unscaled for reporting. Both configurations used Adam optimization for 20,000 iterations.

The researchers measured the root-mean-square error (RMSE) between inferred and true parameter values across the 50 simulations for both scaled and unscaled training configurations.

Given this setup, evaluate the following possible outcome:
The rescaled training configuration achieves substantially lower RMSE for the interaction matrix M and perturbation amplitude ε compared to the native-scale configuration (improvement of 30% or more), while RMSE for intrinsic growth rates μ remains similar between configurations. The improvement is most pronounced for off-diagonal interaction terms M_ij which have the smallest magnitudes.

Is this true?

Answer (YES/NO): NO